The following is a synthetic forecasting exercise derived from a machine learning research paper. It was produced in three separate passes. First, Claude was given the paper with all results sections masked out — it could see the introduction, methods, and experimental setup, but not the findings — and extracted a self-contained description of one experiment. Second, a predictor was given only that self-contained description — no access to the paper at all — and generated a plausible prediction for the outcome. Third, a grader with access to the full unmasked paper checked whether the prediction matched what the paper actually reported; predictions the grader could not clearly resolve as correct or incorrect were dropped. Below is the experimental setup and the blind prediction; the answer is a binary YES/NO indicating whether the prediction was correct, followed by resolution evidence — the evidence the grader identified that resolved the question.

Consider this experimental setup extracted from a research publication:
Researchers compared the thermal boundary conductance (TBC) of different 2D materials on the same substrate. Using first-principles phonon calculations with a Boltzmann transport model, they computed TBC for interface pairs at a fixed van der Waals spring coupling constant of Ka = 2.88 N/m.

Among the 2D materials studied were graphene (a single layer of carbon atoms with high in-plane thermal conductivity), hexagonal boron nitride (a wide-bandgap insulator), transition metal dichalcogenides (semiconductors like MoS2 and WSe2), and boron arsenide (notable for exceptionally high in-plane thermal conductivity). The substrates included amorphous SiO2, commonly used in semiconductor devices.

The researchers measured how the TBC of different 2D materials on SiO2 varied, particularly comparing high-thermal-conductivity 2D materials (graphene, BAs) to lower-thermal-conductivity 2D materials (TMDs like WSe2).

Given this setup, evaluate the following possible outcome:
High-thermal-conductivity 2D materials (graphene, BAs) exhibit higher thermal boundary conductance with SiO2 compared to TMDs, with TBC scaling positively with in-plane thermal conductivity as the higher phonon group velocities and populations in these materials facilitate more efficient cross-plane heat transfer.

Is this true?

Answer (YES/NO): YES